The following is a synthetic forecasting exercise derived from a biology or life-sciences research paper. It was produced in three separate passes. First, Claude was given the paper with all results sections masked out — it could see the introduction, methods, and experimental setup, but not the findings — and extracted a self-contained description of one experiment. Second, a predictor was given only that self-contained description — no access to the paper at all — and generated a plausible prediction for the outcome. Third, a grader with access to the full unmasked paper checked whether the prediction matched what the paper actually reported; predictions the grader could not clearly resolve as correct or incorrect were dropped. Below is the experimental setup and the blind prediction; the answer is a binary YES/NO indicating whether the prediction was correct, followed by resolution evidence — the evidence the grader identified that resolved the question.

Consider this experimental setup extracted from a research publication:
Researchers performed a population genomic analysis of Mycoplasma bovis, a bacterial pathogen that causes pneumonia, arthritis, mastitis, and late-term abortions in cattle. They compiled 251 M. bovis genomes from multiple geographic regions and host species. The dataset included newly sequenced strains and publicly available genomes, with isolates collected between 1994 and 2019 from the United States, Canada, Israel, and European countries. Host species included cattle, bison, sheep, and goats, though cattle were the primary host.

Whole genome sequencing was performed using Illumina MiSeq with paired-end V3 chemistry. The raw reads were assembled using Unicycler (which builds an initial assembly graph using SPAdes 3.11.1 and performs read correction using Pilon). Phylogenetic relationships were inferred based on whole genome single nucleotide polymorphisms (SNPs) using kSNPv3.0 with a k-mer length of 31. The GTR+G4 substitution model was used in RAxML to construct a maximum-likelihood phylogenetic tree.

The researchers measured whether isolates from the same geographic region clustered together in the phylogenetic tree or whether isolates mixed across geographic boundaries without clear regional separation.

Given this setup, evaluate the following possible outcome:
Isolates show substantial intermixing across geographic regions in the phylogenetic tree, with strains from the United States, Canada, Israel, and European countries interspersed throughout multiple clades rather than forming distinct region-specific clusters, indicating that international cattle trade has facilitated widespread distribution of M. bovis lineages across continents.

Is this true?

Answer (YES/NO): NO